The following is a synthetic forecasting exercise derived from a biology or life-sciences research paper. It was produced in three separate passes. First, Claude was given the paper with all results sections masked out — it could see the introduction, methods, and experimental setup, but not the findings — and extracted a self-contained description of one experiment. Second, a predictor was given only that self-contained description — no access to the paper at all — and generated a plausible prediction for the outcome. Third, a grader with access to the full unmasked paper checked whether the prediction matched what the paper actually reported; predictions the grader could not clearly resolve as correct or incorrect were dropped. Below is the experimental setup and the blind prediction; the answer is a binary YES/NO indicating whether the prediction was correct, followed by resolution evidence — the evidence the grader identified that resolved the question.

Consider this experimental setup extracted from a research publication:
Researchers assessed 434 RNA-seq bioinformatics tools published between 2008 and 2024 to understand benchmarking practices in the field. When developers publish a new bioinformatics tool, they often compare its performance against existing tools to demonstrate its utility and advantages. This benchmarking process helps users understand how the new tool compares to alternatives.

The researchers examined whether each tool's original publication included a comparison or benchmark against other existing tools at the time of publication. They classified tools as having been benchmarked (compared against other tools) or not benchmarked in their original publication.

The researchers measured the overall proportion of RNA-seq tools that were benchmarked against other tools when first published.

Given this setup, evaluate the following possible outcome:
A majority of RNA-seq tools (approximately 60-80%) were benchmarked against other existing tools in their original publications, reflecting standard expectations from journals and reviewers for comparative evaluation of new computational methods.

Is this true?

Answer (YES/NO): NO